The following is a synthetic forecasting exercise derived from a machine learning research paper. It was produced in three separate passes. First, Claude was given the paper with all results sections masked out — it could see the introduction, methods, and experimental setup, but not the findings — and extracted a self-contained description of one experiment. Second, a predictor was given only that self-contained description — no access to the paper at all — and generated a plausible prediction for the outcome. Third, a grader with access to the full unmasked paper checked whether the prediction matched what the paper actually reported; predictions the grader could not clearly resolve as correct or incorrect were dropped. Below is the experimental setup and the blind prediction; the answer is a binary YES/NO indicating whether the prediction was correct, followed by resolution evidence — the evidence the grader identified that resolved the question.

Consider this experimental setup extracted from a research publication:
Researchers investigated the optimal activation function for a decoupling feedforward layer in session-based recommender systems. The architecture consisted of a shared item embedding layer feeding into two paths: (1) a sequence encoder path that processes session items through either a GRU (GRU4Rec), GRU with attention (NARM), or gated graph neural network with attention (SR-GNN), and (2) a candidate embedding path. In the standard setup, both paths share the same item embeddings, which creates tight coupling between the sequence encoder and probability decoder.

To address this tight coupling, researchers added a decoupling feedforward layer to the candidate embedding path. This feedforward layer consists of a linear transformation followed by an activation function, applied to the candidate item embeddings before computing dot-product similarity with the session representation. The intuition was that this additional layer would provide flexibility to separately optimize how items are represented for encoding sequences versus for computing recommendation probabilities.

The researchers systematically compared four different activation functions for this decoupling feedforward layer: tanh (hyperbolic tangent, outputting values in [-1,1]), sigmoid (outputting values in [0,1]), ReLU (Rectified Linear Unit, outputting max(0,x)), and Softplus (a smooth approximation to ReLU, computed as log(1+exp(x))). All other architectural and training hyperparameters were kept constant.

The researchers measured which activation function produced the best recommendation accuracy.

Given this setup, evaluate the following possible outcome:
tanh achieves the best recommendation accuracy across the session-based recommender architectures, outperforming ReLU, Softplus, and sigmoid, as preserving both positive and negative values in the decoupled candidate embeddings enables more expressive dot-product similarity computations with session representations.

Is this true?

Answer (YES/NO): NO